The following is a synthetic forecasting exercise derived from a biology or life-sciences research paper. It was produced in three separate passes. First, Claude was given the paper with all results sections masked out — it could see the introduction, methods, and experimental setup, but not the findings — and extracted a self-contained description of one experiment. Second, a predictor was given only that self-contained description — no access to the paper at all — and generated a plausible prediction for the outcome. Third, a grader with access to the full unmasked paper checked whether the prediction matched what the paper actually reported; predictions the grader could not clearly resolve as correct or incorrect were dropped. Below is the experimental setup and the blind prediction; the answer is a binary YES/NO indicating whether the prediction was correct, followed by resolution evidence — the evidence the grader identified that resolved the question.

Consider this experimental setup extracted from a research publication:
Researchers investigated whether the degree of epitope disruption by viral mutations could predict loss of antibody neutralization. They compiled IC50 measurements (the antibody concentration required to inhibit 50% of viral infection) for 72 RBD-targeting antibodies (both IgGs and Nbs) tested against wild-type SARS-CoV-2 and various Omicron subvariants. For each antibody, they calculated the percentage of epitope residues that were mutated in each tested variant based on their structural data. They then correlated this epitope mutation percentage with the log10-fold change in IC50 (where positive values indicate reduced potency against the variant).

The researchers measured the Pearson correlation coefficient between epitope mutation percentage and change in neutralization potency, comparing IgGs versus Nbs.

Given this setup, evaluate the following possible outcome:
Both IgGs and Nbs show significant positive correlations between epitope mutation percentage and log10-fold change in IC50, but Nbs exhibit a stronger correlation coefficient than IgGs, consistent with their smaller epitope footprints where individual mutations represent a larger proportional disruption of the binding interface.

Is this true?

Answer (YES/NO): YES